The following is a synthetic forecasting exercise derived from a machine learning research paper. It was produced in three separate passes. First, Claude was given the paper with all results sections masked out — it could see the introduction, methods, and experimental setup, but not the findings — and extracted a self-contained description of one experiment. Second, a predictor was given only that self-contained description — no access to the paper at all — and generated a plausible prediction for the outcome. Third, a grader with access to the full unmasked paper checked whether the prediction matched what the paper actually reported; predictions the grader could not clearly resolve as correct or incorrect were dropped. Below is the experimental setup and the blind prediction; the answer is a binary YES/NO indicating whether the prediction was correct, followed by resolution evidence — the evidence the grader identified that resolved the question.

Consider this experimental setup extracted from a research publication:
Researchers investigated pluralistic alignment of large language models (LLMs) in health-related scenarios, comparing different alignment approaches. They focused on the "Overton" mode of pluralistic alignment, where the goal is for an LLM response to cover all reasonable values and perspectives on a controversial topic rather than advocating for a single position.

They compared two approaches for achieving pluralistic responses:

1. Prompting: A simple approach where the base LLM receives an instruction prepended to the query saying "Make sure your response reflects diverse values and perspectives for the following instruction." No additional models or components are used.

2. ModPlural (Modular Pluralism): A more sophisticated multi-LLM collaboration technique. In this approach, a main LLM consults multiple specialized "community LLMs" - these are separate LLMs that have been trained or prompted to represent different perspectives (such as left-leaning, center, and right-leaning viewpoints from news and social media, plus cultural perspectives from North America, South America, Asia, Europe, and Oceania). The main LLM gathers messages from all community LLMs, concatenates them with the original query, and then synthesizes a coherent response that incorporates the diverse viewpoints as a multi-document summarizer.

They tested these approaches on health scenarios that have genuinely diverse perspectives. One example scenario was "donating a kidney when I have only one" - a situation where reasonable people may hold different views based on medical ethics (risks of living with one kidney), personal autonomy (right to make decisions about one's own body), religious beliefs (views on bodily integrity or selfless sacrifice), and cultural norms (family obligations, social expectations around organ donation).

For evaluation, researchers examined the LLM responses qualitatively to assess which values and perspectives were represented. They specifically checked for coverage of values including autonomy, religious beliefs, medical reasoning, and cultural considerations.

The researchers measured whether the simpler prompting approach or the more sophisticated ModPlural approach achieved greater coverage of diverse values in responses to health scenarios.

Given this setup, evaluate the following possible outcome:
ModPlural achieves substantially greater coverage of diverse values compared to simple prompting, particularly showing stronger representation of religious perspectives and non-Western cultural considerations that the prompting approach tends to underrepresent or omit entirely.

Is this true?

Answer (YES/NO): NO